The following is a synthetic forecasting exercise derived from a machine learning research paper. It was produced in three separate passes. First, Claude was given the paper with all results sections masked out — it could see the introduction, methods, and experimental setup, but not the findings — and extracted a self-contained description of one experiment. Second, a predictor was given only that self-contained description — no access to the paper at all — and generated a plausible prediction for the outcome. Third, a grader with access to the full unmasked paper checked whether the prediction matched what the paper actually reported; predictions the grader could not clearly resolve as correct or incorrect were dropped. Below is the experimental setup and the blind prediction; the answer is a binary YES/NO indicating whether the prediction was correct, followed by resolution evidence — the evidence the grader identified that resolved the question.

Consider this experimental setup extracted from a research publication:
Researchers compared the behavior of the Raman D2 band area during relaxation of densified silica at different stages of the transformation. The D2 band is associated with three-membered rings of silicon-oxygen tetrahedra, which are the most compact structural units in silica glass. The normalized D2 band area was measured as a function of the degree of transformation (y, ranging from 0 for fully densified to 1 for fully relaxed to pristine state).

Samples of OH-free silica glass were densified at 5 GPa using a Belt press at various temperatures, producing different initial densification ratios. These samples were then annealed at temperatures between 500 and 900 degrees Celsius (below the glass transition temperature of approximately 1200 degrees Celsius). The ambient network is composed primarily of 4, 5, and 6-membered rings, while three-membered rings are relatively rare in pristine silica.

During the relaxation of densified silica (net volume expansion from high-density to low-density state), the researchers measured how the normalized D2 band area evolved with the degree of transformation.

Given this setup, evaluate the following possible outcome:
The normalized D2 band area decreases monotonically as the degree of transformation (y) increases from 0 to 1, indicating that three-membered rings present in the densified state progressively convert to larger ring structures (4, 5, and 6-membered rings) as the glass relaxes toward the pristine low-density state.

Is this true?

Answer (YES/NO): NO